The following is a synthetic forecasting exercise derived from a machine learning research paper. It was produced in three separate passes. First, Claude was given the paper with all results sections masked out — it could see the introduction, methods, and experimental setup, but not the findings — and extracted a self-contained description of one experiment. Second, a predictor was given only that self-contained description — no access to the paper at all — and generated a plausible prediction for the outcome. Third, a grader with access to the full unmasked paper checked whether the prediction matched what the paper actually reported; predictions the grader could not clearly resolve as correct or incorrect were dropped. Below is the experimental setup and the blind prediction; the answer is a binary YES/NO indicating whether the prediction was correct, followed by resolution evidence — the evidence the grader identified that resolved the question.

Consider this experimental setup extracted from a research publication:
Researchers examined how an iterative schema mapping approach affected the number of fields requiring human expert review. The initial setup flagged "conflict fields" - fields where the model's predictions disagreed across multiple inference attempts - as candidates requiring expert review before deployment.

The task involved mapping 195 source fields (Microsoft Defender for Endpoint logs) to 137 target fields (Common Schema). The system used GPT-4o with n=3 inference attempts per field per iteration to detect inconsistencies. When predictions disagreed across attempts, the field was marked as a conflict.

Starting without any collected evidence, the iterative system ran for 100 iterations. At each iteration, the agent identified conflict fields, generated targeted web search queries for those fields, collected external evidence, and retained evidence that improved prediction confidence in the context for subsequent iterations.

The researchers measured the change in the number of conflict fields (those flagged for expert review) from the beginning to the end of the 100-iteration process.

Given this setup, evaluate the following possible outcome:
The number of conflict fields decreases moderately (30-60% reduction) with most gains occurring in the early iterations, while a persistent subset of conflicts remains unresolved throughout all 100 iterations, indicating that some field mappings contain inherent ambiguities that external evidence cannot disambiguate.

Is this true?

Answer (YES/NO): NO